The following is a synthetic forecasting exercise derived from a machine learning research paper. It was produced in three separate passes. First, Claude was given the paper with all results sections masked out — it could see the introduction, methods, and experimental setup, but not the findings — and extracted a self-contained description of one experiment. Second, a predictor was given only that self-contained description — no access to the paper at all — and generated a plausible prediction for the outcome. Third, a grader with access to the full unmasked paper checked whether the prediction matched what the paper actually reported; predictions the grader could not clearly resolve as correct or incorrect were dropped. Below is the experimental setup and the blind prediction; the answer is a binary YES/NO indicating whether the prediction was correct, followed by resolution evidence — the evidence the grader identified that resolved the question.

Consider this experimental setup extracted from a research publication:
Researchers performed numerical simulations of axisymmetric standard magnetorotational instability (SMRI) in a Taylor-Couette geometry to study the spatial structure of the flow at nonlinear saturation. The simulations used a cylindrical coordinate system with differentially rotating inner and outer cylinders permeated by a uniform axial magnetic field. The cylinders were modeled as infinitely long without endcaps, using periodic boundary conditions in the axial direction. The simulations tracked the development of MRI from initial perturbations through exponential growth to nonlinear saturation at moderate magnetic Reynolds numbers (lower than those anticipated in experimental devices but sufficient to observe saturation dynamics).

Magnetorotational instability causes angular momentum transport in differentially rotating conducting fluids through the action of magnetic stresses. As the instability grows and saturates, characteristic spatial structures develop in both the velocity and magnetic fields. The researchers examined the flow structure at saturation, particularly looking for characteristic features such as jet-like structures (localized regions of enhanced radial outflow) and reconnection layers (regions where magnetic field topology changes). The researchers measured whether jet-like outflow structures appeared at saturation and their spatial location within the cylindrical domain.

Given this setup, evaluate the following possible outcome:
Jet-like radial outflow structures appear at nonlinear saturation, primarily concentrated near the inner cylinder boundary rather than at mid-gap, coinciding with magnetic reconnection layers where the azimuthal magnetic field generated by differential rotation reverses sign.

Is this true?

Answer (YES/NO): NO